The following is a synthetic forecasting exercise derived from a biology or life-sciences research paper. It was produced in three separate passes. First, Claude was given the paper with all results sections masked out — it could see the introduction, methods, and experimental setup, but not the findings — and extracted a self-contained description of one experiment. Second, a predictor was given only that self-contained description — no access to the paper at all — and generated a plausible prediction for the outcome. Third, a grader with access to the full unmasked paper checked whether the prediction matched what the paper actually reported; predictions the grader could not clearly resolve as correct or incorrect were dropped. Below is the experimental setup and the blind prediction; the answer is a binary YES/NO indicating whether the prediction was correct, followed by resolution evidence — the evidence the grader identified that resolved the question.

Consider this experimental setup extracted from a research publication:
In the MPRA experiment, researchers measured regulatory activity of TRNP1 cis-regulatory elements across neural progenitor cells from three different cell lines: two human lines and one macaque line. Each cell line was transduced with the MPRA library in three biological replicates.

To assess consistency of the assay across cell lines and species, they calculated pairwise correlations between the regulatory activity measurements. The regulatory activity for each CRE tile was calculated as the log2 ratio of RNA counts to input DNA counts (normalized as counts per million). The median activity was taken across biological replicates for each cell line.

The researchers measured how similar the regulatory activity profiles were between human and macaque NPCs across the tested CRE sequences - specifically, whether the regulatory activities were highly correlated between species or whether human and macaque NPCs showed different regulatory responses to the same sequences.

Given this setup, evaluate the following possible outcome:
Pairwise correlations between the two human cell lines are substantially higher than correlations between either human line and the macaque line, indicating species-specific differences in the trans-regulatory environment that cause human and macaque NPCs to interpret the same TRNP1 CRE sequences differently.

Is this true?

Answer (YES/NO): NO